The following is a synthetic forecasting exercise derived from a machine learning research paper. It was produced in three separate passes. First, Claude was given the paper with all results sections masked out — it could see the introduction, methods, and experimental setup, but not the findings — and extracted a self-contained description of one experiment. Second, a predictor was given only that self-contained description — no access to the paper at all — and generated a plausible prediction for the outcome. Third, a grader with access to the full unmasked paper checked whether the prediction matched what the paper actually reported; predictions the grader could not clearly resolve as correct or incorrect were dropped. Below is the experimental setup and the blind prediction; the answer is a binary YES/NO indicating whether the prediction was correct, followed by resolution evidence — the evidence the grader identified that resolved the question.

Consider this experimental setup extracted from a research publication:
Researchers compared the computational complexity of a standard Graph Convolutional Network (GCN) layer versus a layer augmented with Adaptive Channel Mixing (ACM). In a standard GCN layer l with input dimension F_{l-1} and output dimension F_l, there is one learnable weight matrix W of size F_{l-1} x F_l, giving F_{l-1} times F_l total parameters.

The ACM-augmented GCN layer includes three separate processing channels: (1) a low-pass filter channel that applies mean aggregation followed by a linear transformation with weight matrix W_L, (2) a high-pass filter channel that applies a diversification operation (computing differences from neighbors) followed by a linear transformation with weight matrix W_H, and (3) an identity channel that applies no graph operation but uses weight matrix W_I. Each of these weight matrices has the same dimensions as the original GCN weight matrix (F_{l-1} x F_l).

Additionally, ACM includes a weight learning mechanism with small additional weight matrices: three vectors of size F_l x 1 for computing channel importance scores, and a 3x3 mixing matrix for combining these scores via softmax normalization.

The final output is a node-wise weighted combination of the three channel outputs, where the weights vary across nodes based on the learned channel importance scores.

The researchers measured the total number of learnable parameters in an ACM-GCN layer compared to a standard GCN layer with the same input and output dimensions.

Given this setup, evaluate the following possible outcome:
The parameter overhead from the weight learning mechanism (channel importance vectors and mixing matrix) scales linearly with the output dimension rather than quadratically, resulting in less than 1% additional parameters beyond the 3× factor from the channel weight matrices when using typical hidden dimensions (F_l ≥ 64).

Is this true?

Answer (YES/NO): NO